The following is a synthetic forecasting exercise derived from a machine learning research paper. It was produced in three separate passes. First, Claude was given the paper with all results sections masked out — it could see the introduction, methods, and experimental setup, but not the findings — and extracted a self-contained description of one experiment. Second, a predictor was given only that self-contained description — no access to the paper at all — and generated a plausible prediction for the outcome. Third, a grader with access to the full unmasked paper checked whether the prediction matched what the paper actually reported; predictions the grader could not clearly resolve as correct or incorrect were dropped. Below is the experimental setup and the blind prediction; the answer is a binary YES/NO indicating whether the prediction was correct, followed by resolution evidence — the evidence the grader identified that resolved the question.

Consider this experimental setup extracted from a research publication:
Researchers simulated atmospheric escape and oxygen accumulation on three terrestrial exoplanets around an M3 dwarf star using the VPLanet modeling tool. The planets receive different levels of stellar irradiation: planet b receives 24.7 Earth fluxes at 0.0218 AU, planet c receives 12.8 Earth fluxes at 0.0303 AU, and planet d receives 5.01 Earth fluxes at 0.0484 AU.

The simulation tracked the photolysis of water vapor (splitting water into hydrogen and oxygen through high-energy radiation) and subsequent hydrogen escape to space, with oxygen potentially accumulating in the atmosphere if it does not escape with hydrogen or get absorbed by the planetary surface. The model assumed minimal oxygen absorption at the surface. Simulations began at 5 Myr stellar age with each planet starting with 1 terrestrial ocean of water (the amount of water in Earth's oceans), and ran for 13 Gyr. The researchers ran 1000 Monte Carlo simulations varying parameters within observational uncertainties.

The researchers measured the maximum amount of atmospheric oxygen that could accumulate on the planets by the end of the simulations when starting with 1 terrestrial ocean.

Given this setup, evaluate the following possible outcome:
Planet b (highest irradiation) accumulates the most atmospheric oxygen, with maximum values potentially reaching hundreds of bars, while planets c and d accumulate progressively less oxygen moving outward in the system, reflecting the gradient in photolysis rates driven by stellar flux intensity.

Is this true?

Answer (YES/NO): NO